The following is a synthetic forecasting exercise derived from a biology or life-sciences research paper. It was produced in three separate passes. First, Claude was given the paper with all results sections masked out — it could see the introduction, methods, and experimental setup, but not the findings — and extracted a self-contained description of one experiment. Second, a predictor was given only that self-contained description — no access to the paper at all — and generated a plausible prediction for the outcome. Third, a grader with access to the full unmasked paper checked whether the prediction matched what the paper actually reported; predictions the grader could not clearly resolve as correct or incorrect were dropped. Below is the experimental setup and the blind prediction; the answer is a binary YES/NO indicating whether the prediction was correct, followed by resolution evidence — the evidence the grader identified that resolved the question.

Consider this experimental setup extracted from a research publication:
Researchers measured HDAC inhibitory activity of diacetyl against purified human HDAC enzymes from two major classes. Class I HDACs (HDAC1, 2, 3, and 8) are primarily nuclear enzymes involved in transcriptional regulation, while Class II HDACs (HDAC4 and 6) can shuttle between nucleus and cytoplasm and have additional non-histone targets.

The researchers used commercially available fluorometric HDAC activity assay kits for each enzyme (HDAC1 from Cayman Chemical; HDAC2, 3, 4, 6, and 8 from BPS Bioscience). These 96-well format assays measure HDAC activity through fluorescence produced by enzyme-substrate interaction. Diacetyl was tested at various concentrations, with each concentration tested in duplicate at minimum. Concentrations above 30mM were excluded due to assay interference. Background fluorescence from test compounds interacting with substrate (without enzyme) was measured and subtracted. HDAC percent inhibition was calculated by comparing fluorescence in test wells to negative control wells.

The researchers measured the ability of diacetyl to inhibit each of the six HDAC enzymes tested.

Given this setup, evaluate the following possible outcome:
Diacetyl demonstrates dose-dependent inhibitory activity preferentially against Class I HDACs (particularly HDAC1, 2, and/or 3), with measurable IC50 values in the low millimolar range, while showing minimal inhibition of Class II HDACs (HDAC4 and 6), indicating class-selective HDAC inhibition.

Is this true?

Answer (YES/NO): NO